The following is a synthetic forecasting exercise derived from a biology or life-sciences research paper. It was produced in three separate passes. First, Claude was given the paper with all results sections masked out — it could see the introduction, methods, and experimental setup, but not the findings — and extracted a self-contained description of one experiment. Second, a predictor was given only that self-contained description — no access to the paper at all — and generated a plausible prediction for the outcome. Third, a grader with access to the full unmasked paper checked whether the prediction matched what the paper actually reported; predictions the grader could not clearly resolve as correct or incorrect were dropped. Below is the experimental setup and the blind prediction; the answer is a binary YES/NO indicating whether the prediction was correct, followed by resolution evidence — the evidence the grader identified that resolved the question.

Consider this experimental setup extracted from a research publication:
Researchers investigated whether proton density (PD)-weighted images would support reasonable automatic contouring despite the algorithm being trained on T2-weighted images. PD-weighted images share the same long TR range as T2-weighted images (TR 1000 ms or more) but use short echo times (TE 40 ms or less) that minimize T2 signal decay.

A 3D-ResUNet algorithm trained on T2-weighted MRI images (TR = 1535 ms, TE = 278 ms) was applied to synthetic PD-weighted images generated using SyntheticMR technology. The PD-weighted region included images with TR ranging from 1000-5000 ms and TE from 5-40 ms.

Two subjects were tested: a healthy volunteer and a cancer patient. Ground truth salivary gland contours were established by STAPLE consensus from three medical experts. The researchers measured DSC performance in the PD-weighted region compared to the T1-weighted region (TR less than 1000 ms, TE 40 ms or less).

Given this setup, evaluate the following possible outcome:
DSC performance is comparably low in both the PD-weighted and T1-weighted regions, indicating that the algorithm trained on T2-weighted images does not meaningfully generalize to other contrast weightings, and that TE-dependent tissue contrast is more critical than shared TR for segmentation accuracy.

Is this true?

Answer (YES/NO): NO